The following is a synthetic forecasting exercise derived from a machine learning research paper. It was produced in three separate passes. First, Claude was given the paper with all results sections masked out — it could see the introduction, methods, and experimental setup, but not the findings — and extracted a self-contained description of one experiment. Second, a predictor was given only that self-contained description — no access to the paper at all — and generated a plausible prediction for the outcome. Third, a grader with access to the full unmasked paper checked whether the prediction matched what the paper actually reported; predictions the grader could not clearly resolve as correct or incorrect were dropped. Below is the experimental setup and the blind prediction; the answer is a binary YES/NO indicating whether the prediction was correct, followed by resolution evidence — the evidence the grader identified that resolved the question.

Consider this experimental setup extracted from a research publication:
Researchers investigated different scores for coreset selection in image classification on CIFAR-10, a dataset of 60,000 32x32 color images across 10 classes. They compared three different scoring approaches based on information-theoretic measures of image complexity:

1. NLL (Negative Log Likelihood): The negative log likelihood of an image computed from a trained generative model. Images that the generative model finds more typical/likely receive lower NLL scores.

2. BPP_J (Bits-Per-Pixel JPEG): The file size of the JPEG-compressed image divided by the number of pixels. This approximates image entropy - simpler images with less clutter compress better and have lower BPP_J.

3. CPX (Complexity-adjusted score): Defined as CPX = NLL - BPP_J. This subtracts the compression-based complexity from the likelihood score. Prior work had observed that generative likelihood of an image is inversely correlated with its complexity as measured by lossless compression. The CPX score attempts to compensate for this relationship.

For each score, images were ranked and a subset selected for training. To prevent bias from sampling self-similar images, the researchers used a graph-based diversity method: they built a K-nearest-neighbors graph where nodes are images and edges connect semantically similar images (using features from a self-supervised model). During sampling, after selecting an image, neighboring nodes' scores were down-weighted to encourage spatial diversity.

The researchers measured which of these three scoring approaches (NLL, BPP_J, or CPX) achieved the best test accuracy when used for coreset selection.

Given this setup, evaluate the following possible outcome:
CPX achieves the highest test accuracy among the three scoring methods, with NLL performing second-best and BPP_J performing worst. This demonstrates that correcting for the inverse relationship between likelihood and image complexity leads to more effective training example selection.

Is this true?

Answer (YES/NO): YES